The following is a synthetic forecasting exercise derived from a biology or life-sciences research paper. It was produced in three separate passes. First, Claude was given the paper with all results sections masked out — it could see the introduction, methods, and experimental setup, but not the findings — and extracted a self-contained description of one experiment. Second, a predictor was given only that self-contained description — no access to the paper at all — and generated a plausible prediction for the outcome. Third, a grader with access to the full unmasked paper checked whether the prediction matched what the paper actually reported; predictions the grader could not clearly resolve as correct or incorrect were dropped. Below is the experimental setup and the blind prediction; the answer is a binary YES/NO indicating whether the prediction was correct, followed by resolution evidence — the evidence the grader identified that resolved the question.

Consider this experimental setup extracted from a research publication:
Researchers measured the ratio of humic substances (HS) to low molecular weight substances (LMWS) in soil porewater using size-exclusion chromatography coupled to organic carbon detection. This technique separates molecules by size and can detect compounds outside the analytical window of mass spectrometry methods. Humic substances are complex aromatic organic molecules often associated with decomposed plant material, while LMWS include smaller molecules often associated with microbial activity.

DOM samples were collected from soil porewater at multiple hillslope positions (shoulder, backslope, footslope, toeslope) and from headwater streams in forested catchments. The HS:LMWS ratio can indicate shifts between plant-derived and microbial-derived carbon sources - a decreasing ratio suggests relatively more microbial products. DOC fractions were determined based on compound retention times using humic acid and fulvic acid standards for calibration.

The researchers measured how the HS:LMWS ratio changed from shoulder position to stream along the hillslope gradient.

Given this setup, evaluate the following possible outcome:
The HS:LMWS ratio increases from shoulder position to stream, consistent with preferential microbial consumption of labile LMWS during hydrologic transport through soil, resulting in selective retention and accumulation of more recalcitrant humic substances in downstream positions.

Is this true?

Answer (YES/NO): NO